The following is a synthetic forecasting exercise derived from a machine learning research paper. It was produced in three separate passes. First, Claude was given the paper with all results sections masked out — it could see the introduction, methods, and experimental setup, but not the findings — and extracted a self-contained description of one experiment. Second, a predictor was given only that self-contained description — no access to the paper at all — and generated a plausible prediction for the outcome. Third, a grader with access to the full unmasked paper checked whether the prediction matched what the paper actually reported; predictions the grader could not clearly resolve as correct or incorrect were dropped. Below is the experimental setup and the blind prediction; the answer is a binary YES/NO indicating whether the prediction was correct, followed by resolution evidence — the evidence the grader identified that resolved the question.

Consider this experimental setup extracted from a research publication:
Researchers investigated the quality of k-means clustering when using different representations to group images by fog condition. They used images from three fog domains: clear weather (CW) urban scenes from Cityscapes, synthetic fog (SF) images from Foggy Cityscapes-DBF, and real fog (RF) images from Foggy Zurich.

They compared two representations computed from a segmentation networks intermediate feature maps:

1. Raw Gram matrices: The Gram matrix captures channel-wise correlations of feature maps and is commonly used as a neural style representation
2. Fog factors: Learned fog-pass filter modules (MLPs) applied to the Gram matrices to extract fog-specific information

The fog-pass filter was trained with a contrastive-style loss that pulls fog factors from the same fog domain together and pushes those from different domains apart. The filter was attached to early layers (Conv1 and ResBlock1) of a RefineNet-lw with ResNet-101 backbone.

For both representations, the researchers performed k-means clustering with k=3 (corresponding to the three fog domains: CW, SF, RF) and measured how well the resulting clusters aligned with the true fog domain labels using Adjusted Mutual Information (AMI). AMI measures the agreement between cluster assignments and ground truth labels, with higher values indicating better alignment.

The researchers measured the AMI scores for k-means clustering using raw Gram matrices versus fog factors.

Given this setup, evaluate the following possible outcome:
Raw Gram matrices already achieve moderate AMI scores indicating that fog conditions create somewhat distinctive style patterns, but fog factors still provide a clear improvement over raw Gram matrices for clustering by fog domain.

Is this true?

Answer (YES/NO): NO